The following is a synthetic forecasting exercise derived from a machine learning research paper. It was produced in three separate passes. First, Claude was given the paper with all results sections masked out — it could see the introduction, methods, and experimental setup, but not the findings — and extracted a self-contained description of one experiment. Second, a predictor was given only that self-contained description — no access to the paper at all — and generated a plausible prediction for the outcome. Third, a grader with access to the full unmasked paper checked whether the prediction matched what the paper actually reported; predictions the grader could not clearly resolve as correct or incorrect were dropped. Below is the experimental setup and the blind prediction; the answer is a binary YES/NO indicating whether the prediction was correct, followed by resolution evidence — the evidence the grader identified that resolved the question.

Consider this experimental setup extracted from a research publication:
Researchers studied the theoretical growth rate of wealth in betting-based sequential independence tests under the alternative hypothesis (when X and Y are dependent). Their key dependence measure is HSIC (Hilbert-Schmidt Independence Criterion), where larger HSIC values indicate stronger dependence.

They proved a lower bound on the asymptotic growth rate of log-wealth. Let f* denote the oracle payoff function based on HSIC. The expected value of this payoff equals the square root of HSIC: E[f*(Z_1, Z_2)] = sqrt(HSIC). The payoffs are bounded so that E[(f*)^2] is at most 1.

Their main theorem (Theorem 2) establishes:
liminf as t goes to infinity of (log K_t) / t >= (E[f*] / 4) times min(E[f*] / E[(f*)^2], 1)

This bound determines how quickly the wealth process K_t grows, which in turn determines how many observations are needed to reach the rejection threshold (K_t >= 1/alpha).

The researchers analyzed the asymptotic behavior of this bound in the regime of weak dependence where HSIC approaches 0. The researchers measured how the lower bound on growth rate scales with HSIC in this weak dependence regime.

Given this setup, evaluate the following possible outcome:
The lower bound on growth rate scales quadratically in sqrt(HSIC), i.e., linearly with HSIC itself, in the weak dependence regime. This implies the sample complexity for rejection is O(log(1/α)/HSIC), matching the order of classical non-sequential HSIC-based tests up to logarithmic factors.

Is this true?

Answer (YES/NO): YES